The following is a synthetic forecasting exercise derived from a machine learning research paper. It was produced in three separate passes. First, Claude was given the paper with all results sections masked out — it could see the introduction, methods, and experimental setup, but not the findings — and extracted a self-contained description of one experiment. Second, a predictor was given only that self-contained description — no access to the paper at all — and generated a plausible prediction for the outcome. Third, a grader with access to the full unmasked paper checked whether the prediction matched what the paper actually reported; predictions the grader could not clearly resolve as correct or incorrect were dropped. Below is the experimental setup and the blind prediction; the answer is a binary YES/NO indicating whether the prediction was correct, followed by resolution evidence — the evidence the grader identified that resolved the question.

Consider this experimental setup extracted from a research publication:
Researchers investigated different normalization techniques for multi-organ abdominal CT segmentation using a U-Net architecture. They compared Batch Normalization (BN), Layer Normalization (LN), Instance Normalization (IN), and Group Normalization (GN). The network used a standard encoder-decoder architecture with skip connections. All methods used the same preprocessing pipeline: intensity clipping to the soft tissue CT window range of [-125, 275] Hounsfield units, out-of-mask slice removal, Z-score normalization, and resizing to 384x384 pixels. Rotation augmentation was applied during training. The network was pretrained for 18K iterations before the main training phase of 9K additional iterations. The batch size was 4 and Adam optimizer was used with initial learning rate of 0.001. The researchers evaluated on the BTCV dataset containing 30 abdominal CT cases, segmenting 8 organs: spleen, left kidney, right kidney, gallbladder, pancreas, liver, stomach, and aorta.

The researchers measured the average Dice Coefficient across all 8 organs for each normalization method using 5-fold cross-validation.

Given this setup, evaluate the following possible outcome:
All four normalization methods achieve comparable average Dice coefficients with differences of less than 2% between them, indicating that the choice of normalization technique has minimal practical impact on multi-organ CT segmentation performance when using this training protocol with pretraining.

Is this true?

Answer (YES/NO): NO